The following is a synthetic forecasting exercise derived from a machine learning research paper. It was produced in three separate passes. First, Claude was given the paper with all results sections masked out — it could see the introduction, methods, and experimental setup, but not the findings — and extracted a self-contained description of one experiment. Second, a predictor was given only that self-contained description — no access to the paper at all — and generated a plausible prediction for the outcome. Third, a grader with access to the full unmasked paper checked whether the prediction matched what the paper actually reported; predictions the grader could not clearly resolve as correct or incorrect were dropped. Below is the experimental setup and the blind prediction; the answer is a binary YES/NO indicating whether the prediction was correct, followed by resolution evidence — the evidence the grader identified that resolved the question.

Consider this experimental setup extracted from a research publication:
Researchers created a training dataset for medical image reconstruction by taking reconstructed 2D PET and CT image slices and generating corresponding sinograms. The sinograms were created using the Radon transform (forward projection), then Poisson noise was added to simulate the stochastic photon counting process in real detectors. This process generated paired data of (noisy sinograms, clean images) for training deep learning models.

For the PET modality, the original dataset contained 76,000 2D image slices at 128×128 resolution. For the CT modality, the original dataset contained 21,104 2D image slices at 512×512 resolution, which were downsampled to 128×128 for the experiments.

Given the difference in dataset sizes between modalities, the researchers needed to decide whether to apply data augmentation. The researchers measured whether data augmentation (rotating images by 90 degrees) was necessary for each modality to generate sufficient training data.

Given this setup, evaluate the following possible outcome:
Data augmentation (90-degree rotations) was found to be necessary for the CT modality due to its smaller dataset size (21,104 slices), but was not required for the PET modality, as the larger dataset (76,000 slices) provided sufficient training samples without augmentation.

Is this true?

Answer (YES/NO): YES